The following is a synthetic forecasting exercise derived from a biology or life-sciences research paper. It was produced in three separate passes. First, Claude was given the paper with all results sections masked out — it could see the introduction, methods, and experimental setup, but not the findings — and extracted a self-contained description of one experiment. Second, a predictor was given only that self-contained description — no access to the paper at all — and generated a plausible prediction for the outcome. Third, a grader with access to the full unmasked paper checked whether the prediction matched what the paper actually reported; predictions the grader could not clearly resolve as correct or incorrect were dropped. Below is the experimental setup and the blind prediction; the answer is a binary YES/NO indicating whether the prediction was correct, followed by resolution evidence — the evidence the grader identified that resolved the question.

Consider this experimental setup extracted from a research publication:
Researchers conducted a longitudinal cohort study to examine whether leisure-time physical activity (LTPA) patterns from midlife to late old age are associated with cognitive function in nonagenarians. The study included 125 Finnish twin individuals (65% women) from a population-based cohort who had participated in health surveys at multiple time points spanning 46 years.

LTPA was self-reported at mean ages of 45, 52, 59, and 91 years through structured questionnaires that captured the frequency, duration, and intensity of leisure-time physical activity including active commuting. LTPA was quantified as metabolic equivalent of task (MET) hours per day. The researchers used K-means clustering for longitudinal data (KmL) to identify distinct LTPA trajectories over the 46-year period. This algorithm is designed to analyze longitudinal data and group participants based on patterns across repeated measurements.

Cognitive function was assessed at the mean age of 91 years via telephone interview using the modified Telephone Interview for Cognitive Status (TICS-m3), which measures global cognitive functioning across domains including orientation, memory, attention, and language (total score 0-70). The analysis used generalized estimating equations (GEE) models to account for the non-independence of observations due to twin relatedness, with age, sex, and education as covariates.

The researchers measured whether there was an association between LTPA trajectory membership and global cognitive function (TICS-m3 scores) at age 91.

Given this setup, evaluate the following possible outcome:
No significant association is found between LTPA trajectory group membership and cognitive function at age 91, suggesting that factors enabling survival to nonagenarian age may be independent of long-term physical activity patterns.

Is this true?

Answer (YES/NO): YES